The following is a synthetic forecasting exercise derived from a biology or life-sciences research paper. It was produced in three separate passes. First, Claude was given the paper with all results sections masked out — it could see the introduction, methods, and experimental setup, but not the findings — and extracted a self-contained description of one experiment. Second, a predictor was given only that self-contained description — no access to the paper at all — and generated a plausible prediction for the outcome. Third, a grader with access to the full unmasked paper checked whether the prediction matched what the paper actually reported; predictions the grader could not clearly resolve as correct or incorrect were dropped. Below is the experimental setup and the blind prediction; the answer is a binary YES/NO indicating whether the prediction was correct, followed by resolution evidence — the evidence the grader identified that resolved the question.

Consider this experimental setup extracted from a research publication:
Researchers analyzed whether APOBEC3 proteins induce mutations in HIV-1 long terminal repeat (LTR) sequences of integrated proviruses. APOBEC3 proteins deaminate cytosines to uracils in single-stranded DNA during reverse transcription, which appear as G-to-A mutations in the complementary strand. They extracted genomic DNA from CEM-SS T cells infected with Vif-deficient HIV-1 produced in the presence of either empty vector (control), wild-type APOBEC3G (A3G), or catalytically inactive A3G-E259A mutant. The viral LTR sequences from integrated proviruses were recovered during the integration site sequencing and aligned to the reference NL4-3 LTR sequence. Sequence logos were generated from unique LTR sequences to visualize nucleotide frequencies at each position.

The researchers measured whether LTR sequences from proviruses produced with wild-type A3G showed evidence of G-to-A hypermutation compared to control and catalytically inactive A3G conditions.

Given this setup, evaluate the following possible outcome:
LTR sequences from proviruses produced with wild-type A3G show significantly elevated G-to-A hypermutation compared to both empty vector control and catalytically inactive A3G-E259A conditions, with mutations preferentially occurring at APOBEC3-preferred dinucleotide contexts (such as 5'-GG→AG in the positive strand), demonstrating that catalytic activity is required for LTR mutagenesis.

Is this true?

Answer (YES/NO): YES